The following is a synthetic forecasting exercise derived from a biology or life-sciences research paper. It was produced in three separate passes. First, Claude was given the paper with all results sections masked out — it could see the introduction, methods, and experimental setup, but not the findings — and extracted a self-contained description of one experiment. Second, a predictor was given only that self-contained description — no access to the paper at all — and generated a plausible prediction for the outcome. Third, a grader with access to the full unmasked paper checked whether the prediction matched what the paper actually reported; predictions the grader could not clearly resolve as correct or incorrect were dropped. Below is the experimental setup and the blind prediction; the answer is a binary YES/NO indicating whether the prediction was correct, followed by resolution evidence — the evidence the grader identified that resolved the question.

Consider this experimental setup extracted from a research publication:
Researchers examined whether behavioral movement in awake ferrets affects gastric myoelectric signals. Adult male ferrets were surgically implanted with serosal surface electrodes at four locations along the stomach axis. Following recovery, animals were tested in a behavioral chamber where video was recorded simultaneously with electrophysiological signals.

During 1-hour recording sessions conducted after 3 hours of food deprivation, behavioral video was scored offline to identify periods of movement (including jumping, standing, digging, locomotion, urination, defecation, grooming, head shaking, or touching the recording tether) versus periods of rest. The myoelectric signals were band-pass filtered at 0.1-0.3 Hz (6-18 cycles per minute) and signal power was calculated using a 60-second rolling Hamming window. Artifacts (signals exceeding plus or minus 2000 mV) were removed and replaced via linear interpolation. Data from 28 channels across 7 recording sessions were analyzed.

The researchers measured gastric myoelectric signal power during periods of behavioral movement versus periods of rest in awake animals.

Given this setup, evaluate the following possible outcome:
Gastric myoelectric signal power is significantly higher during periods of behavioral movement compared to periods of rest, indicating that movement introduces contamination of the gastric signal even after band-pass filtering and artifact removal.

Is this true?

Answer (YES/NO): NO